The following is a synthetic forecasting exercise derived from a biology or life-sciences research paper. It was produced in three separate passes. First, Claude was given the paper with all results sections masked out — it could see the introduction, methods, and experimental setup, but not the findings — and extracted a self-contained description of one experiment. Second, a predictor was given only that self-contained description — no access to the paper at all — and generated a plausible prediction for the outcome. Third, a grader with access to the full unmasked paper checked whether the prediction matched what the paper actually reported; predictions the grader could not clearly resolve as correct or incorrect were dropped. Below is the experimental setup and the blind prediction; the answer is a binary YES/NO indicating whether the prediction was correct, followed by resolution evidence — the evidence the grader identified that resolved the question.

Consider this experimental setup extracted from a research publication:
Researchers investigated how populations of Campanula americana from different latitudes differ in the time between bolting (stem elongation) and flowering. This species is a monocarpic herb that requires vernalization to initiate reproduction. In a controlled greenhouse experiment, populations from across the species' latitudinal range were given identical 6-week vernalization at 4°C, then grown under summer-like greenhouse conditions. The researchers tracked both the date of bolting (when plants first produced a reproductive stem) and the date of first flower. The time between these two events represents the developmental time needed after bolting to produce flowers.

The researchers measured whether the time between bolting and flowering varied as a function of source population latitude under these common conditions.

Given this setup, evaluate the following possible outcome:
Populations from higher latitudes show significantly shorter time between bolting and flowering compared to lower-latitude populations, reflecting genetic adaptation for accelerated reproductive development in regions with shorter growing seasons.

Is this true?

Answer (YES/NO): YES